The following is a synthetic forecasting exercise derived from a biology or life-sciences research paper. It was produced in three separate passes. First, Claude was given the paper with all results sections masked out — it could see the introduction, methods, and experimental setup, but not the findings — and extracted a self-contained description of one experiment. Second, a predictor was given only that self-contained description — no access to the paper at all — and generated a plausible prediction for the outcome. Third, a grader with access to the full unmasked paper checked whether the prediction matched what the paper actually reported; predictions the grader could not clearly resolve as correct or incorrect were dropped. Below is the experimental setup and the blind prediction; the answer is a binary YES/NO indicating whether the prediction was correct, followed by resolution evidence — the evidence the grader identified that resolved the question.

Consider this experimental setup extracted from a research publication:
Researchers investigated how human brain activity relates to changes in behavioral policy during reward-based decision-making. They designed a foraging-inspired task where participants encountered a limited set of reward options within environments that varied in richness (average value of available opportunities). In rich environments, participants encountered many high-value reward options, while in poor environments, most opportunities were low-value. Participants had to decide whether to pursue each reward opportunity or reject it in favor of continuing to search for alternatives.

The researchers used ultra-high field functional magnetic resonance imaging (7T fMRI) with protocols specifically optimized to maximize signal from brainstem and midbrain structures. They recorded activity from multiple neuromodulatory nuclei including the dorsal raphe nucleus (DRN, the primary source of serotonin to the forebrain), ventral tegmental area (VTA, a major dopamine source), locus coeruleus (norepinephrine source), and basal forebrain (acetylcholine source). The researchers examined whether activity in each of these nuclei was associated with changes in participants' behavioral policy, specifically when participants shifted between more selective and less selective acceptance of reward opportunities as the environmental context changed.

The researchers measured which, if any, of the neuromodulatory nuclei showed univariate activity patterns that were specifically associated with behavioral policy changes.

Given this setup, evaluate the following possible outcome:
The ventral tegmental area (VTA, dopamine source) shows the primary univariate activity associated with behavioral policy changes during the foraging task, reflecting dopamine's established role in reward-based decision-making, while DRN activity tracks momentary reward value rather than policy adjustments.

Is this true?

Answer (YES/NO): NO